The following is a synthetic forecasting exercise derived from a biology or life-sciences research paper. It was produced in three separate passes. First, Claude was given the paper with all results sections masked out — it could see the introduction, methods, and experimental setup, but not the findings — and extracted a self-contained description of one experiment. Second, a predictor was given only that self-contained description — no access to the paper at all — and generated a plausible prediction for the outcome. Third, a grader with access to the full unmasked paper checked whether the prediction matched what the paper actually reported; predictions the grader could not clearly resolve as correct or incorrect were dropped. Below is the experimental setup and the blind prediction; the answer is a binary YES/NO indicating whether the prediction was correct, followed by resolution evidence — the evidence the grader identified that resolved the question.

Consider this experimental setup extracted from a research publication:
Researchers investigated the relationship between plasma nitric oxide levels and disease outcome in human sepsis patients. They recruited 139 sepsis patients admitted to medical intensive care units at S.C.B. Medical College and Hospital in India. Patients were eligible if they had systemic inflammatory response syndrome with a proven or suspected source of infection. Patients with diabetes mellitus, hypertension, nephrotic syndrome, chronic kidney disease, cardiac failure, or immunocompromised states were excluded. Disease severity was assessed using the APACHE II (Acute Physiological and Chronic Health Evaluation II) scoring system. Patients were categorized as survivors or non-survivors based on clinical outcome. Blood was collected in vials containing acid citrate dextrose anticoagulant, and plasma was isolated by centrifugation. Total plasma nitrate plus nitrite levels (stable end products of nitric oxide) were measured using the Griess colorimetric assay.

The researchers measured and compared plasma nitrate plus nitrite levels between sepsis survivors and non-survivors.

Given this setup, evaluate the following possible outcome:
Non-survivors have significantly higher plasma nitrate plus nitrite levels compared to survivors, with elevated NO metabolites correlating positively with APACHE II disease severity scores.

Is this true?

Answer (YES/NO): NO